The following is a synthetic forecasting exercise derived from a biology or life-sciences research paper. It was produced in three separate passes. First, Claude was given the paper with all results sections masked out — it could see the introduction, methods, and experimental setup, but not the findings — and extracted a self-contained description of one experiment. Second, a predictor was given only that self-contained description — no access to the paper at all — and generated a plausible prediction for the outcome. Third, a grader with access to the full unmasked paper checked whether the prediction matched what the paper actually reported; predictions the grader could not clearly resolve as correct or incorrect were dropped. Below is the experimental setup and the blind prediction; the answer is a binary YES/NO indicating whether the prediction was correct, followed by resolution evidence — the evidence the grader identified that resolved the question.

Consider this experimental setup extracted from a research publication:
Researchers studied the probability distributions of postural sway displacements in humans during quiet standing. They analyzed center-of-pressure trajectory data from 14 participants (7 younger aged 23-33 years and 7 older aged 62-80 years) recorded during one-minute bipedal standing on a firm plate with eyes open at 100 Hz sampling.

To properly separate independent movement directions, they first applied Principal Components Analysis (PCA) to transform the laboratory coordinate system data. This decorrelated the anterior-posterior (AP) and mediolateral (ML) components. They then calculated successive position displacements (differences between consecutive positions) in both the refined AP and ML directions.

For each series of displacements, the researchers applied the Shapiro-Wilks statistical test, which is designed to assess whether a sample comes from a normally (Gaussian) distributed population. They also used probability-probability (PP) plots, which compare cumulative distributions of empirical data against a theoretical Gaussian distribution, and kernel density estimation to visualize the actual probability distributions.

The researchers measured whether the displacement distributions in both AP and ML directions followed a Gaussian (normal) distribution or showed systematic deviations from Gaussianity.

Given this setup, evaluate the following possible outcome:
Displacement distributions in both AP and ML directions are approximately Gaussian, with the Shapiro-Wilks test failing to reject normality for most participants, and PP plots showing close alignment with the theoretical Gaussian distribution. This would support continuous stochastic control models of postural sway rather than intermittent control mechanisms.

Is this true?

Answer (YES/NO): NO